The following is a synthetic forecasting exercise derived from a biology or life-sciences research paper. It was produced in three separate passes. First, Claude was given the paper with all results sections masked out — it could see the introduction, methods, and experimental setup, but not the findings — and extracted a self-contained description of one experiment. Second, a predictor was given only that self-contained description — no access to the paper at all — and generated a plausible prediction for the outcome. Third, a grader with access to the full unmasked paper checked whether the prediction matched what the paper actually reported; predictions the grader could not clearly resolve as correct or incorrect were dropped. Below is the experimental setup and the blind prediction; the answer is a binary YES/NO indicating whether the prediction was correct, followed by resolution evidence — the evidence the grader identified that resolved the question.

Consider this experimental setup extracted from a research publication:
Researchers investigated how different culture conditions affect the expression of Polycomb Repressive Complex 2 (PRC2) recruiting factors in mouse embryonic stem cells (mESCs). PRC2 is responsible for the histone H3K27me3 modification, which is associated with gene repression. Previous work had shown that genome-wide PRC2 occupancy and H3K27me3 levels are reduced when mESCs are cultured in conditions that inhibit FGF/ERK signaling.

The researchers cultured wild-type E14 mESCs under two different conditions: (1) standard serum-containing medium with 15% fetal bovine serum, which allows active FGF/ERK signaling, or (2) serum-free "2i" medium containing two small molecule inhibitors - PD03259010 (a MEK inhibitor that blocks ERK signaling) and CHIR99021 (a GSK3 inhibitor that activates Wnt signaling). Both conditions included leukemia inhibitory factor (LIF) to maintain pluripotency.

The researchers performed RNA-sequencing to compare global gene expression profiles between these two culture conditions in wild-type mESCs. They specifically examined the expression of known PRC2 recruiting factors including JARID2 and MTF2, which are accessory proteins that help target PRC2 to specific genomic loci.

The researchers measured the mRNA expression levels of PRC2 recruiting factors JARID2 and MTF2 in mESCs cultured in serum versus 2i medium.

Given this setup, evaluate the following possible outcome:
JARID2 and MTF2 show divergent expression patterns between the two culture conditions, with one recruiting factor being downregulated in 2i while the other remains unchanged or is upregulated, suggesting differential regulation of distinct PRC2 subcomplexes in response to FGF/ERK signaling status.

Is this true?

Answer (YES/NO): YES